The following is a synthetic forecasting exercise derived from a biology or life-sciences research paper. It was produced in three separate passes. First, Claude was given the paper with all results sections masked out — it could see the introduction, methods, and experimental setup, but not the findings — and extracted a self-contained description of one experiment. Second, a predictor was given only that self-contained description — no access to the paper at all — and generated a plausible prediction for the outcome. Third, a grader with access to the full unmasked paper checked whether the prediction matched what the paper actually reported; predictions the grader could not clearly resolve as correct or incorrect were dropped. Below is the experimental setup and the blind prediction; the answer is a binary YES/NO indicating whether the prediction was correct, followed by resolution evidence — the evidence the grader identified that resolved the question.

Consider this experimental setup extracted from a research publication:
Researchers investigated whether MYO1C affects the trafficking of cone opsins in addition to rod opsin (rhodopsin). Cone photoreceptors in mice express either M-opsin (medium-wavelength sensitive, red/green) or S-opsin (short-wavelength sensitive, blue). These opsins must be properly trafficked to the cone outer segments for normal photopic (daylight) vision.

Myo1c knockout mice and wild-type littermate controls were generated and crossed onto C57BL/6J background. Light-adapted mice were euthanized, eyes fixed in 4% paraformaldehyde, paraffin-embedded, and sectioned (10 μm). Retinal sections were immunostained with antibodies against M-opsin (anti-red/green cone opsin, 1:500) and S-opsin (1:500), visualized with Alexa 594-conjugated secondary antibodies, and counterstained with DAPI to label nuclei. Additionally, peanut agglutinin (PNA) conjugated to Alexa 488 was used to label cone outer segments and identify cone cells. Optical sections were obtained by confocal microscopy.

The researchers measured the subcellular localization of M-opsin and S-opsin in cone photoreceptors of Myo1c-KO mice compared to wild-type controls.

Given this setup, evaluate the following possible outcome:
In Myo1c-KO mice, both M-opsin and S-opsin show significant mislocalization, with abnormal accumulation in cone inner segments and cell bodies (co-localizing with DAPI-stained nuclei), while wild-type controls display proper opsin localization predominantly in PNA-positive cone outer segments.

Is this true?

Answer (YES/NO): NO